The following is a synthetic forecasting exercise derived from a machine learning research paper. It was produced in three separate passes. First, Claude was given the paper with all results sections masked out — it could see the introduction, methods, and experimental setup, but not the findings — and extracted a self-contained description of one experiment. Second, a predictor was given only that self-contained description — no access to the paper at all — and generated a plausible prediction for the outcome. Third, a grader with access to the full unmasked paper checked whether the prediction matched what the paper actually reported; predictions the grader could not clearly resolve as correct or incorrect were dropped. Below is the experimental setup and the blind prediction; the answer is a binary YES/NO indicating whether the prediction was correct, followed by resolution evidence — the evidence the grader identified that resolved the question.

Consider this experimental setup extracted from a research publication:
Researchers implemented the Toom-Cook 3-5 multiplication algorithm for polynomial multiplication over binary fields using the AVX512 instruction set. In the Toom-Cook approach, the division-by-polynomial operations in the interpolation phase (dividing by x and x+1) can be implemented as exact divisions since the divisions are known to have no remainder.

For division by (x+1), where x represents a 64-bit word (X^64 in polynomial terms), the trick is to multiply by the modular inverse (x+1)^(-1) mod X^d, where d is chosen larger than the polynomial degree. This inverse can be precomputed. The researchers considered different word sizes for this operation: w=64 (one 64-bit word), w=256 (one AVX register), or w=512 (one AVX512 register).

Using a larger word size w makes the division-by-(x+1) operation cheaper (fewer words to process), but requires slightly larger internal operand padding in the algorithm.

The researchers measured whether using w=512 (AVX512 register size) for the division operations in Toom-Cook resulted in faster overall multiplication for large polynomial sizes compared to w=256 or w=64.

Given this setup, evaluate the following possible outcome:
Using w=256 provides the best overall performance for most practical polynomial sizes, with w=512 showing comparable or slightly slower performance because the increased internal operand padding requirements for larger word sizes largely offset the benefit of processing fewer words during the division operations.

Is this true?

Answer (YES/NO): NO